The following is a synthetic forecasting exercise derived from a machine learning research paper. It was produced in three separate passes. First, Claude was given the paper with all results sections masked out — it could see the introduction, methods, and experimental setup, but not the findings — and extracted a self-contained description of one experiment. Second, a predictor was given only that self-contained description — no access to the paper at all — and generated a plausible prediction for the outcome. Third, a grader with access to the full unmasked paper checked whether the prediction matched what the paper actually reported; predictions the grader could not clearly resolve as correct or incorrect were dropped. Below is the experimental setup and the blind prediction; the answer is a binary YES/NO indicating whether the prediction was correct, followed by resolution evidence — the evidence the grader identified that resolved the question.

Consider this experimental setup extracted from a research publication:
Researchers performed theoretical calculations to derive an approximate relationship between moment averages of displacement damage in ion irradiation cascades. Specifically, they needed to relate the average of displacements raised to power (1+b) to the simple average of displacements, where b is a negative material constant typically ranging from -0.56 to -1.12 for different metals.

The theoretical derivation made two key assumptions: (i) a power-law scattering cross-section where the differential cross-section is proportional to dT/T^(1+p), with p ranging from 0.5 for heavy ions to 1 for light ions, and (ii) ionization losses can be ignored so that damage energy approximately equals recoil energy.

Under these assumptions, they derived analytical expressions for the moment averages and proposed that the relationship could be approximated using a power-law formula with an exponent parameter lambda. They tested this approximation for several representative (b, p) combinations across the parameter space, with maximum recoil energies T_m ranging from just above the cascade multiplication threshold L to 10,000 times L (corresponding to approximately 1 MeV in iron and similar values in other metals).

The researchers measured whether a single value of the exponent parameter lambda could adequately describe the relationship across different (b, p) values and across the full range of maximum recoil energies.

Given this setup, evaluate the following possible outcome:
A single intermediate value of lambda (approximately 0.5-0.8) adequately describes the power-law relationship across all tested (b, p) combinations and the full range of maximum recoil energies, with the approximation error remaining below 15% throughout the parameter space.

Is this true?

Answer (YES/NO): NO